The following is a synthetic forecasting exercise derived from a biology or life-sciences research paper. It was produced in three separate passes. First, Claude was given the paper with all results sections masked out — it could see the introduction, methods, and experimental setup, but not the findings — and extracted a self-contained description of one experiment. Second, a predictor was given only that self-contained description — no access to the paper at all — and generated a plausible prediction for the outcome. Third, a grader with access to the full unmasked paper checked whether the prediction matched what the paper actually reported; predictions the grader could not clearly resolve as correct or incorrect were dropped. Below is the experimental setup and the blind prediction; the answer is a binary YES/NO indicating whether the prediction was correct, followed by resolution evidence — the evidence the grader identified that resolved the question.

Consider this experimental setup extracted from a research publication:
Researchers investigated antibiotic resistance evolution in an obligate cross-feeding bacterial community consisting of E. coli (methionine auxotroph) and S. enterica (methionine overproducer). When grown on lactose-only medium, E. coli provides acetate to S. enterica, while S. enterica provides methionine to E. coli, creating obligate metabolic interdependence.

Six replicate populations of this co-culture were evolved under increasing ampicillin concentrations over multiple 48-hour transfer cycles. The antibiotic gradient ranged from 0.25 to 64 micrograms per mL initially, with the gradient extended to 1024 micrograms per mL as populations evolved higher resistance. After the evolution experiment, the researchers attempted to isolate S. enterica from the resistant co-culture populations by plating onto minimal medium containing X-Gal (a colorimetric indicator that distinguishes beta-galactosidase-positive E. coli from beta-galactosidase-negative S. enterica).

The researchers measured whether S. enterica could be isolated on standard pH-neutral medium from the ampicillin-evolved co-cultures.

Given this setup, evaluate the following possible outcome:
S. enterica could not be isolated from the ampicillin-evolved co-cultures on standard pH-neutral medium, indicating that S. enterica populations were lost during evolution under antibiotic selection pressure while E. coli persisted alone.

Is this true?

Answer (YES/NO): NO